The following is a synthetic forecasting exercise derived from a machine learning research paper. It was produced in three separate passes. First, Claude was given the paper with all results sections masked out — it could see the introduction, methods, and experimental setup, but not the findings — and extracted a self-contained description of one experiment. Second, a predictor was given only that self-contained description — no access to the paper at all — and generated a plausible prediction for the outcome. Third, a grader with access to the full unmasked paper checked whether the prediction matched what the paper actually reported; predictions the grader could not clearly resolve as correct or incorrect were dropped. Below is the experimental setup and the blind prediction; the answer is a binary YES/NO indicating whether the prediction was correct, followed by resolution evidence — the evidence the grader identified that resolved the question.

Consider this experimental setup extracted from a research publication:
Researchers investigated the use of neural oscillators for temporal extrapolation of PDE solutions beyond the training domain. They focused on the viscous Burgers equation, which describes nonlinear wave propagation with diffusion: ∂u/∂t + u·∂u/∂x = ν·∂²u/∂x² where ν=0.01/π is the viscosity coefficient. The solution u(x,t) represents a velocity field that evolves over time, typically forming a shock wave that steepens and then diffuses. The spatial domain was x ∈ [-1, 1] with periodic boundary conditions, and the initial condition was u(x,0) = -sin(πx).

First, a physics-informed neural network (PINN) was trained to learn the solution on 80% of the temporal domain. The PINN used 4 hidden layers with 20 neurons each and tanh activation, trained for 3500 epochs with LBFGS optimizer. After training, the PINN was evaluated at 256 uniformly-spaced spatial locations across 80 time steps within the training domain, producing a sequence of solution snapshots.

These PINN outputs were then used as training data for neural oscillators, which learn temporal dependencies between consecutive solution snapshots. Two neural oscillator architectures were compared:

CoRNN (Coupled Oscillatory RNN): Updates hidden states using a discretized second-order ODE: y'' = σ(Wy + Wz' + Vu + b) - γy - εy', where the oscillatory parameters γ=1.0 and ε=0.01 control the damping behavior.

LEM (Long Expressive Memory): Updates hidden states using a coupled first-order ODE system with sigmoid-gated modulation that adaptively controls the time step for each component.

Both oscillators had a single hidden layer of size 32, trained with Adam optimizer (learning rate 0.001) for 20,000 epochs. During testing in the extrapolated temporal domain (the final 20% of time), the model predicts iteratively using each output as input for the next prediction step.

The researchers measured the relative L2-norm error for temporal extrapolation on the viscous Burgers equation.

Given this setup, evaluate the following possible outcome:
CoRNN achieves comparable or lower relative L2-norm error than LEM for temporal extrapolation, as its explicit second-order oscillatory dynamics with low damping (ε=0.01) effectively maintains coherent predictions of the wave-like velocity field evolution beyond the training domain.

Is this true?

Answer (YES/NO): NO